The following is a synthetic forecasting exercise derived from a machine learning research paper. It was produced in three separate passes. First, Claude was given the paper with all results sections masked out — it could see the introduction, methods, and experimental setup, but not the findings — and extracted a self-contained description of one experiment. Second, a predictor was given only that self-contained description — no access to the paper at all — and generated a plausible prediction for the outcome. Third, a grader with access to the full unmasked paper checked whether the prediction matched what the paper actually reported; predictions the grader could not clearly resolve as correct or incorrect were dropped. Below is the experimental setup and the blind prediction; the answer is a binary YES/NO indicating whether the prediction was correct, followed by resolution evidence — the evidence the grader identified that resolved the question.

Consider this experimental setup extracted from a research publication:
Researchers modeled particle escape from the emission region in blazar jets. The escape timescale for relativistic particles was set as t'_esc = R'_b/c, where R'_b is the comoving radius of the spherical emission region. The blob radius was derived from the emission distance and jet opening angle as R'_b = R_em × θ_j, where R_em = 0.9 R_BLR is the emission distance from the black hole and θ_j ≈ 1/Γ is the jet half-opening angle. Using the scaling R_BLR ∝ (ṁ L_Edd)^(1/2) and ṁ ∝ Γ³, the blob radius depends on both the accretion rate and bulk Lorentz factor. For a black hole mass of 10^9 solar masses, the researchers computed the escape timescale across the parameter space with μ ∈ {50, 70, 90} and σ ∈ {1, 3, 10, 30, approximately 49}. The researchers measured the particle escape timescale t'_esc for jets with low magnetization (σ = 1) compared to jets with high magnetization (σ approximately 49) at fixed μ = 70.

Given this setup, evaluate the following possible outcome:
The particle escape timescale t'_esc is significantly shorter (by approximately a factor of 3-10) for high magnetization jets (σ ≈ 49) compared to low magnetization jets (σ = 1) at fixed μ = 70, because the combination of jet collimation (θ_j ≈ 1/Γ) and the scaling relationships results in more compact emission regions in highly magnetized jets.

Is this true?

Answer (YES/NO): YES